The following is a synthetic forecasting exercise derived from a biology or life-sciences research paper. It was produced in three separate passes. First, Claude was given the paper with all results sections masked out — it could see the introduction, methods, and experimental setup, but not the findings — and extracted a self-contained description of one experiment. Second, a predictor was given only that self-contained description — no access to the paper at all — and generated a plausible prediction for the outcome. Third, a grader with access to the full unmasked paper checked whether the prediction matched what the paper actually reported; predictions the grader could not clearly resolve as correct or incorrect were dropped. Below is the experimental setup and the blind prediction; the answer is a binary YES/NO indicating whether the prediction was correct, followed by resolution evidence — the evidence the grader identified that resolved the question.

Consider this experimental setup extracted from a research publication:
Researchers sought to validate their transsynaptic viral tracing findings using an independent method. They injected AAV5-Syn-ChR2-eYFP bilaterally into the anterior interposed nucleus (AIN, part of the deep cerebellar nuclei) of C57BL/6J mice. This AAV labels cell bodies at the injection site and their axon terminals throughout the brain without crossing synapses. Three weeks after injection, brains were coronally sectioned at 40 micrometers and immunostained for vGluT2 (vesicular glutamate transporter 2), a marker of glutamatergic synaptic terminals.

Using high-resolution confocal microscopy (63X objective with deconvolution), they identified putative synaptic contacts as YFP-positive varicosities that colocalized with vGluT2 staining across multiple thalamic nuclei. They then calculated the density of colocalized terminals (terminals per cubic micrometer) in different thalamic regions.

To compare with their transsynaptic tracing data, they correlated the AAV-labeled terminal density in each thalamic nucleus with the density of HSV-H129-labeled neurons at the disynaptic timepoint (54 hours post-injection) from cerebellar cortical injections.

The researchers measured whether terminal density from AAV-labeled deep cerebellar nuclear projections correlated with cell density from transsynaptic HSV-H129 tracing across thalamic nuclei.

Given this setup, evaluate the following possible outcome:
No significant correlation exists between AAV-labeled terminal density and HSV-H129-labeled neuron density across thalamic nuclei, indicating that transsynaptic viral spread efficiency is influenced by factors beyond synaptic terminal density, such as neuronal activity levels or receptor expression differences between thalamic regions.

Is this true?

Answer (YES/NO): NO